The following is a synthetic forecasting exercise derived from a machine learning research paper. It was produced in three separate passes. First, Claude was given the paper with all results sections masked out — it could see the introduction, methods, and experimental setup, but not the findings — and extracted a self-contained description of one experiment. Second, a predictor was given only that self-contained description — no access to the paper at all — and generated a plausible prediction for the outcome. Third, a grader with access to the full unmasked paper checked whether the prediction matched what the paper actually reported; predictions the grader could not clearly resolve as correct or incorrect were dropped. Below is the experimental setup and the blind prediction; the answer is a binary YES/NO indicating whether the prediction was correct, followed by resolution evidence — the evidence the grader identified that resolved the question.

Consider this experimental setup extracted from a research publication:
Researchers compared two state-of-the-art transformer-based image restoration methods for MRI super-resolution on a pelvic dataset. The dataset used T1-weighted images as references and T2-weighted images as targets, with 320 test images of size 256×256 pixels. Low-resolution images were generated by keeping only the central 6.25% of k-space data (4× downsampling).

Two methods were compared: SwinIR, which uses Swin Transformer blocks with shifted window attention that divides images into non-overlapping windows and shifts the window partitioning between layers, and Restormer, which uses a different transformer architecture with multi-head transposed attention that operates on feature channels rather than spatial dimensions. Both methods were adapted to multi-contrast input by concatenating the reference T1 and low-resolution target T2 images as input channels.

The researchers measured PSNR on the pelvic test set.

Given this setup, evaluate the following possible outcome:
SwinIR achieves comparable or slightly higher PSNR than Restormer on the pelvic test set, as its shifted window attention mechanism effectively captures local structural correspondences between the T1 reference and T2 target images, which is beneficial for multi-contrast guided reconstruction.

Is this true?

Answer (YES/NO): NO